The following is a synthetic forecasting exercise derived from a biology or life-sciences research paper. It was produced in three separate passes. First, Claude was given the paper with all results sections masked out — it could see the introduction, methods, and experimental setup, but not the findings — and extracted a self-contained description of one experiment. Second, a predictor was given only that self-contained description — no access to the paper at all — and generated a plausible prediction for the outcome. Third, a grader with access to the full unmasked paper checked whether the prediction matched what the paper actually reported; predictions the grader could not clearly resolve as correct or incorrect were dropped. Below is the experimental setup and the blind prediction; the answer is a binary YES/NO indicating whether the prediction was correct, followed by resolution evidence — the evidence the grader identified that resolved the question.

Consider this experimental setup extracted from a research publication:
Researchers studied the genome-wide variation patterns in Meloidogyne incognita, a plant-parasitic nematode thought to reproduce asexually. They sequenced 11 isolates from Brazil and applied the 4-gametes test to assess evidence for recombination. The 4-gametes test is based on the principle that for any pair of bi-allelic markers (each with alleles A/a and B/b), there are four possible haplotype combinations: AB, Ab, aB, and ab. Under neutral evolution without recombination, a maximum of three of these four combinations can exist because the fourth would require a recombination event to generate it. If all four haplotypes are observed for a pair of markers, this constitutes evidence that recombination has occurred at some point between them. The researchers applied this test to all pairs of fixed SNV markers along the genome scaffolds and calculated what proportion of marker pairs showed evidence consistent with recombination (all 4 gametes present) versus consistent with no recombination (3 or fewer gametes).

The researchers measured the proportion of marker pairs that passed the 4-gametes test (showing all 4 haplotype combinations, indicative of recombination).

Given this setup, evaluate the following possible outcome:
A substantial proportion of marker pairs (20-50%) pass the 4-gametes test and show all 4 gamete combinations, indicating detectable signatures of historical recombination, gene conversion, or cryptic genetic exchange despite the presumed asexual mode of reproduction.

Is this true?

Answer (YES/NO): NO